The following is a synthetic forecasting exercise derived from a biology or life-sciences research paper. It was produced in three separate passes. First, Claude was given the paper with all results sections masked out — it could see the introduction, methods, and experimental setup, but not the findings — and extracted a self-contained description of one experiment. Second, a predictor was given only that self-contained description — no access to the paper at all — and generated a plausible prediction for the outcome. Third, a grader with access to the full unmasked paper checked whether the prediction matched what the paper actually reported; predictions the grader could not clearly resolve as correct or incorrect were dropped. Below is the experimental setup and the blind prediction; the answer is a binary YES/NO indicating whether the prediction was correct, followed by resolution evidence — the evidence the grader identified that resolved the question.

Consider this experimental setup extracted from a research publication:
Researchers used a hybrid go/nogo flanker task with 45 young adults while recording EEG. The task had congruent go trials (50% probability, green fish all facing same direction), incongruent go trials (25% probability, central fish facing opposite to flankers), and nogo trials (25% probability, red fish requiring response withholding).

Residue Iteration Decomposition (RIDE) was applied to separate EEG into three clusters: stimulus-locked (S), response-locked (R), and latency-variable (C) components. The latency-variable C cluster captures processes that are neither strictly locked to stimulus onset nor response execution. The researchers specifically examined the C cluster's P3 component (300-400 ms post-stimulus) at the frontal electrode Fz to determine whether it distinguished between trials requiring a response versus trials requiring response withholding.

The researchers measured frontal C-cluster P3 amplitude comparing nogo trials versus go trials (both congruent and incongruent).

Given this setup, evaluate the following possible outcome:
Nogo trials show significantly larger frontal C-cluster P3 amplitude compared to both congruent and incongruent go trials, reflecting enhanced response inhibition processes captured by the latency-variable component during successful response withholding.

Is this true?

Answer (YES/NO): YES